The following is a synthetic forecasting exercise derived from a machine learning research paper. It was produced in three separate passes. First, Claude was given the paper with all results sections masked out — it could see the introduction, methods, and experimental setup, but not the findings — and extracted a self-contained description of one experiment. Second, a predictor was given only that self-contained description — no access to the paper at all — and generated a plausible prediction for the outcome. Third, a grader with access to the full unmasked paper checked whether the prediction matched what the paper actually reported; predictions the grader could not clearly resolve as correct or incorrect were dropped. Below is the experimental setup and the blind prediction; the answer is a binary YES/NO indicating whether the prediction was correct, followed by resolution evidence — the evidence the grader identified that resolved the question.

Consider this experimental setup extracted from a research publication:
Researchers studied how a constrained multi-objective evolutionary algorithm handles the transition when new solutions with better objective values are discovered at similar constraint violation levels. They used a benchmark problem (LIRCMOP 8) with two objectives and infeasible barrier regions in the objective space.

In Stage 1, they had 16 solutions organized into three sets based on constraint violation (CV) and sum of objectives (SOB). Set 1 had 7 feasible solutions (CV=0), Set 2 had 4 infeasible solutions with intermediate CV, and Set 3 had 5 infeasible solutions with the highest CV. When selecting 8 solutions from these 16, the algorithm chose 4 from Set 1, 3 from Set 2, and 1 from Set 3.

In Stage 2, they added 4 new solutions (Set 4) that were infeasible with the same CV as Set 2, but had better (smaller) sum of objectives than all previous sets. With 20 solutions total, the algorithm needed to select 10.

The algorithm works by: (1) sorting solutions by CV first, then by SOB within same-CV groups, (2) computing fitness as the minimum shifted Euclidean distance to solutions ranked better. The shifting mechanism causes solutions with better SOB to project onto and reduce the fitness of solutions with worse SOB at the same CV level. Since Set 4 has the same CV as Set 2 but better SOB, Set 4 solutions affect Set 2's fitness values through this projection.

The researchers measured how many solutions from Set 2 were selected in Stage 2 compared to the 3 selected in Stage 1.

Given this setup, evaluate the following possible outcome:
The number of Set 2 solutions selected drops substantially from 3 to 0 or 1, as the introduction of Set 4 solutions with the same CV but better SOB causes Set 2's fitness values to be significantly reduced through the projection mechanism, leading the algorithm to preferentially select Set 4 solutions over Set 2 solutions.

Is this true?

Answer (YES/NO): YES